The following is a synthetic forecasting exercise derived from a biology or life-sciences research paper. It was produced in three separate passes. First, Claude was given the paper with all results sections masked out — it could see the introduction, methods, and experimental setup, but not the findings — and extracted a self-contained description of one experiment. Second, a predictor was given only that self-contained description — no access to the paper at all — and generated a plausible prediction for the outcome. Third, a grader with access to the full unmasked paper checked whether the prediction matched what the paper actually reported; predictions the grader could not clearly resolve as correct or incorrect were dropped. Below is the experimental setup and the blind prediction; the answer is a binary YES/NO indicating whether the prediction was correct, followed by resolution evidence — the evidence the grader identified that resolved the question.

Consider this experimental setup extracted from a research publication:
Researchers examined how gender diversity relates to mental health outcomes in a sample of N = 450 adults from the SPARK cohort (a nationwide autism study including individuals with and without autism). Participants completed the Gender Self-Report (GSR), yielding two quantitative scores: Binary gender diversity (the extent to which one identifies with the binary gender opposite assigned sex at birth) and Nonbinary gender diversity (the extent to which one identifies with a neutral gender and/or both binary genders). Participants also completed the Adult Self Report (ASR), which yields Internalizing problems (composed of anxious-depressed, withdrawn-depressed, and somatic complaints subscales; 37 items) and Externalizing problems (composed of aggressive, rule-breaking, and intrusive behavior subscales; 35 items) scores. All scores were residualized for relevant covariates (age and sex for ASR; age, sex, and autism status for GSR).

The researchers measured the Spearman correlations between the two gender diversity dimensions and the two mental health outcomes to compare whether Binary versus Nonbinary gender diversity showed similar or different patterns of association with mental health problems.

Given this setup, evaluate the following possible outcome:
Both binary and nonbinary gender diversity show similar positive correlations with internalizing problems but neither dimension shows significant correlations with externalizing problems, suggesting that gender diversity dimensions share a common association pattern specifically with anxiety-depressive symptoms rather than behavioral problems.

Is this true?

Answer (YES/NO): NO